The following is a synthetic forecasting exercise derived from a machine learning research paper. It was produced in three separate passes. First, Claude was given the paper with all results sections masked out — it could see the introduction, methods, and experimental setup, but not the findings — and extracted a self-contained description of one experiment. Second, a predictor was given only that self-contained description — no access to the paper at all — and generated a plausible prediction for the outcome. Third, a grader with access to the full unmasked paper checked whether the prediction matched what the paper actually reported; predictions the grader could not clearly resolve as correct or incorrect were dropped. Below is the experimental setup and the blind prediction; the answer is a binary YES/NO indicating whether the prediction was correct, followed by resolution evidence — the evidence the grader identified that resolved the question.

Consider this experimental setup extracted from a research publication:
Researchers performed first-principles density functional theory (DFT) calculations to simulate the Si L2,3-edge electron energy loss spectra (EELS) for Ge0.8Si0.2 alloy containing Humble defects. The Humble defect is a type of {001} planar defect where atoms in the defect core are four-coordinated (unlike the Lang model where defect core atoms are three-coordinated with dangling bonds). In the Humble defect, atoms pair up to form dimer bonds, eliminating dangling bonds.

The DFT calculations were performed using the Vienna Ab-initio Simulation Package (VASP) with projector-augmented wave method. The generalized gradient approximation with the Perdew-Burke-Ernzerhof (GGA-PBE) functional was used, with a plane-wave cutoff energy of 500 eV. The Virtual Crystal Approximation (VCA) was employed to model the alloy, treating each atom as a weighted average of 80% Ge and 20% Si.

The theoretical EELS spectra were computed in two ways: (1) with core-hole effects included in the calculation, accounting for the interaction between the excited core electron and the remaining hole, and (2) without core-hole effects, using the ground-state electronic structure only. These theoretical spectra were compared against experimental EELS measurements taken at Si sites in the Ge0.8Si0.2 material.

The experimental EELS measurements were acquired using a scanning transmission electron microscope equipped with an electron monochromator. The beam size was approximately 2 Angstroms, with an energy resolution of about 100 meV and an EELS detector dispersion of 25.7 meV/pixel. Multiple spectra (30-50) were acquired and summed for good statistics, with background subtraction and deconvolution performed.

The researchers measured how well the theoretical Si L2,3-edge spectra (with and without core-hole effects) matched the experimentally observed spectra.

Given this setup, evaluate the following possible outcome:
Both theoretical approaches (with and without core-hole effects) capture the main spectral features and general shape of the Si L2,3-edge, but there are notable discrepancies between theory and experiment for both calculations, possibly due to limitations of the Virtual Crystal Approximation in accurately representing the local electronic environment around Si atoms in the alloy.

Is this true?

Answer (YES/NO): NO